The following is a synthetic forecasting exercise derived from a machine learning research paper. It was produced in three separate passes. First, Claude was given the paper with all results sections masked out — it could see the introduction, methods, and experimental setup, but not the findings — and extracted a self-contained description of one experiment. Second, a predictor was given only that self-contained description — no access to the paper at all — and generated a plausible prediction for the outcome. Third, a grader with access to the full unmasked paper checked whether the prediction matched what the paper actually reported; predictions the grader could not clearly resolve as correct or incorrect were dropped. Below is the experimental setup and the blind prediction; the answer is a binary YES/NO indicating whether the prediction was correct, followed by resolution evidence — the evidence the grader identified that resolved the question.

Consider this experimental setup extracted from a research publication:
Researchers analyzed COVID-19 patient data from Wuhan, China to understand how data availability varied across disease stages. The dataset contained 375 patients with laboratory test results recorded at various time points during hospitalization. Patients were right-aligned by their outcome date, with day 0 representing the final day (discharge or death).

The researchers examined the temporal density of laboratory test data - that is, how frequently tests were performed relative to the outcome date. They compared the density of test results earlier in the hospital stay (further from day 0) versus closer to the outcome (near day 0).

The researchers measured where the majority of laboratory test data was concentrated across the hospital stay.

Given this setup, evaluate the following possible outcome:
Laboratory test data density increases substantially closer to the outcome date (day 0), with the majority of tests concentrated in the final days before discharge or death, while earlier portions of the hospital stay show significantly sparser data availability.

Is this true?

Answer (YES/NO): YES